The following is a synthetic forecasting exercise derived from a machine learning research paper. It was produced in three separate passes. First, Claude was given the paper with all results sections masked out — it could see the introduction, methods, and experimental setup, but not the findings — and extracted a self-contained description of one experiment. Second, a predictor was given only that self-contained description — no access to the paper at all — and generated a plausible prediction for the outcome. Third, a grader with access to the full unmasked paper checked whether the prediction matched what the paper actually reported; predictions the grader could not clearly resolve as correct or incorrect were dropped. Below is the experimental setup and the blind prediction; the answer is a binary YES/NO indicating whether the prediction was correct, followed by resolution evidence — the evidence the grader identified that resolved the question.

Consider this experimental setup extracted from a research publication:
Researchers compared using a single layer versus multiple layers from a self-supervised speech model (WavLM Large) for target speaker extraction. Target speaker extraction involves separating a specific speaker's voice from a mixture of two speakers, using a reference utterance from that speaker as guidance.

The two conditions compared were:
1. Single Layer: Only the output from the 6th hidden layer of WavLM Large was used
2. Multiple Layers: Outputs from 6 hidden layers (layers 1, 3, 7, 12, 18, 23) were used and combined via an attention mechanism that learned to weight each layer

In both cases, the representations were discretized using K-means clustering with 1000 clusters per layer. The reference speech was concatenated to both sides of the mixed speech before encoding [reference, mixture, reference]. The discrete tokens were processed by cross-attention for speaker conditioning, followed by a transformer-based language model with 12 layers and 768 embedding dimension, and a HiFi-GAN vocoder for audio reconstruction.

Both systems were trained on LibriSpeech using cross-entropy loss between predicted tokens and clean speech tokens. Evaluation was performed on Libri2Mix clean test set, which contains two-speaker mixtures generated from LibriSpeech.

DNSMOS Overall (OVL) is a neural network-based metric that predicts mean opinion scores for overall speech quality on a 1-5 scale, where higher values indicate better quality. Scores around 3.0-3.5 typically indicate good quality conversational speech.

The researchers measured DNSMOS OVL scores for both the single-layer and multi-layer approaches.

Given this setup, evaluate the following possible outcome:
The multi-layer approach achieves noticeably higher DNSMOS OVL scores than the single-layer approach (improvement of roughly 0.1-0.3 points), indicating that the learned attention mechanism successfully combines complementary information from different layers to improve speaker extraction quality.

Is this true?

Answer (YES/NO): NO